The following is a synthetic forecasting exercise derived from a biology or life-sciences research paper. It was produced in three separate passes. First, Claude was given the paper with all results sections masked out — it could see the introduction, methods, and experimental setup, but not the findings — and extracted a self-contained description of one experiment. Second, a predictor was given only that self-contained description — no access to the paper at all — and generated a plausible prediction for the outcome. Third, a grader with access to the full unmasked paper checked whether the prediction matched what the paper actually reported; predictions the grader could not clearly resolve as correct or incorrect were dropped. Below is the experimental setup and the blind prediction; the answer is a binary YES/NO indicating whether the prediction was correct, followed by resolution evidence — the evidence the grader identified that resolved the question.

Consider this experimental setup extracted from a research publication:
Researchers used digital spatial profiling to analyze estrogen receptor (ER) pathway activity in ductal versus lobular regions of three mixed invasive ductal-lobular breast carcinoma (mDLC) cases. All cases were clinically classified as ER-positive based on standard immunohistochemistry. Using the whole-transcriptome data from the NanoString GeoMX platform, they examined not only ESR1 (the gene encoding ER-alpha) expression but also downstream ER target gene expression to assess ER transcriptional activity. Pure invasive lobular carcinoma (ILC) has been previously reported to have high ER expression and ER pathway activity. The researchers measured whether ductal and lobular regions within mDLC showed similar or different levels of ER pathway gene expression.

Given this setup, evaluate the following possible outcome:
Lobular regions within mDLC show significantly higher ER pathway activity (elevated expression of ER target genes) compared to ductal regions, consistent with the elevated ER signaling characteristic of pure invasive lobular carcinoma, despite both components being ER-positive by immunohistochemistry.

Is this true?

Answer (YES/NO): YES